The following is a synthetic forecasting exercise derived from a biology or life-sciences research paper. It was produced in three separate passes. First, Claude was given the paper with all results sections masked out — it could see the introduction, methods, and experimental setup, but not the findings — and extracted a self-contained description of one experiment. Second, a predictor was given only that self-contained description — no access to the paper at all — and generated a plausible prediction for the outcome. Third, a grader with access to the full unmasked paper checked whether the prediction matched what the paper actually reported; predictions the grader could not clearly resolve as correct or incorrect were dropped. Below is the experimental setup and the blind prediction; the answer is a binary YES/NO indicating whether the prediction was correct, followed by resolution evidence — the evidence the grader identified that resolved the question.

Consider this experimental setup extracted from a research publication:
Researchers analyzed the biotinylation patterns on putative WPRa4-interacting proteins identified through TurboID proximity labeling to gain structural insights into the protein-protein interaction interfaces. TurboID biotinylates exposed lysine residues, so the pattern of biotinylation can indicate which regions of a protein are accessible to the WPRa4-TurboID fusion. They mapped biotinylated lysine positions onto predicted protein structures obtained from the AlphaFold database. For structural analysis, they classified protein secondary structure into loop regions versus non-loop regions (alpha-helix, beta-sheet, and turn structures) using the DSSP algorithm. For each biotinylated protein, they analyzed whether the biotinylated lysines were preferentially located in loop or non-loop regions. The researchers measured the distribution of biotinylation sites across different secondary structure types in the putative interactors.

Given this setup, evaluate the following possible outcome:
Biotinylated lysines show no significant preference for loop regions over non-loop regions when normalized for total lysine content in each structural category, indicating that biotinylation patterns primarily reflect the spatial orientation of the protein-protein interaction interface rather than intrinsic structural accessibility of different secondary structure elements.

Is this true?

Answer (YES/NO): NO